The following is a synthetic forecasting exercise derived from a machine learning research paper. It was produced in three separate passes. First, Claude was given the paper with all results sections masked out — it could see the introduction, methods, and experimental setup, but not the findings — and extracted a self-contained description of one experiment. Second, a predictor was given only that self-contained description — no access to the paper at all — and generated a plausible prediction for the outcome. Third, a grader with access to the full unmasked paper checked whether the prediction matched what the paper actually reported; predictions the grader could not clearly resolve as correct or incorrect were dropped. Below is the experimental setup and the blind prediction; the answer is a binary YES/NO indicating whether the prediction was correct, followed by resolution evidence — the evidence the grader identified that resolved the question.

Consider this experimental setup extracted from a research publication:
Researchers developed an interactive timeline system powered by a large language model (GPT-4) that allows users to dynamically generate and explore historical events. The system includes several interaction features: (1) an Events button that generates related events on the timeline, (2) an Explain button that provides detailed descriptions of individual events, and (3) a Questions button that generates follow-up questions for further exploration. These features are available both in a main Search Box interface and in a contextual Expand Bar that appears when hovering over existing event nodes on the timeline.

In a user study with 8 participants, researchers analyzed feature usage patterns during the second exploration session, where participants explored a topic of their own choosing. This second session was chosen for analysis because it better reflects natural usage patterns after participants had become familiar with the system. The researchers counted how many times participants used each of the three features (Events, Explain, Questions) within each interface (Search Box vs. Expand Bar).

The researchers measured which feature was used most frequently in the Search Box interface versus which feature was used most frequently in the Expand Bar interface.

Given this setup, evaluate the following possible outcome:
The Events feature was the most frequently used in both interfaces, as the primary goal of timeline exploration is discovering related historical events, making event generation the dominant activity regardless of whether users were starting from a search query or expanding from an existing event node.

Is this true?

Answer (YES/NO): NO